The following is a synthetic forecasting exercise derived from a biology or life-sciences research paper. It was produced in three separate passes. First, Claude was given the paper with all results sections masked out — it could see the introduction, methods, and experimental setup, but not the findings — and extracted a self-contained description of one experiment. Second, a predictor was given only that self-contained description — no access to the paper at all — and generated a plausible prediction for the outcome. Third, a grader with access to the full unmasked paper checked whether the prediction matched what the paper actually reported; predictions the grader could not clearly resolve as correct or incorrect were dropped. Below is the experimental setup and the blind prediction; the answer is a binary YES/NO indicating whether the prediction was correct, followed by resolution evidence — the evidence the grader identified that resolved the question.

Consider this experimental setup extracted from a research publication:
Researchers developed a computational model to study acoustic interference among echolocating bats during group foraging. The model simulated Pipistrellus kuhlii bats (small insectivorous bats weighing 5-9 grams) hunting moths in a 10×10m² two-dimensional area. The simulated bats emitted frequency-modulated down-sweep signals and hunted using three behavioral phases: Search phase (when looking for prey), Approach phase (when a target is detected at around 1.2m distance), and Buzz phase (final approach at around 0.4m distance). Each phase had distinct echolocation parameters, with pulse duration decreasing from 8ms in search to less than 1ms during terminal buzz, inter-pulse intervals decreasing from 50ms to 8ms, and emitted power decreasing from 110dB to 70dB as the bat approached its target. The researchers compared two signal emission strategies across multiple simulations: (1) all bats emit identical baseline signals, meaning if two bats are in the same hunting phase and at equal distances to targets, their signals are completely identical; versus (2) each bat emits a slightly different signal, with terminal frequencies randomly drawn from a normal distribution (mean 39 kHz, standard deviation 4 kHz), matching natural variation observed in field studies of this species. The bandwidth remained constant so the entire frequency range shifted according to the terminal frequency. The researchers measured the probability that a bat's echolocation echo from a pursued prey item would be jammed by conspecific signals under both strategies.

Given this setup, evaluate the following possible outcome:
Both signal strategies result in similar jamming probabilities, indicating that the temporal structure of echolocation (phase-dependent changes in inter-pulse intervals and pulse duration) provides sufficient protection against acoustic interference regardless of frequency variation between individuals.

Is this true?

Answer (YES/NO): NO